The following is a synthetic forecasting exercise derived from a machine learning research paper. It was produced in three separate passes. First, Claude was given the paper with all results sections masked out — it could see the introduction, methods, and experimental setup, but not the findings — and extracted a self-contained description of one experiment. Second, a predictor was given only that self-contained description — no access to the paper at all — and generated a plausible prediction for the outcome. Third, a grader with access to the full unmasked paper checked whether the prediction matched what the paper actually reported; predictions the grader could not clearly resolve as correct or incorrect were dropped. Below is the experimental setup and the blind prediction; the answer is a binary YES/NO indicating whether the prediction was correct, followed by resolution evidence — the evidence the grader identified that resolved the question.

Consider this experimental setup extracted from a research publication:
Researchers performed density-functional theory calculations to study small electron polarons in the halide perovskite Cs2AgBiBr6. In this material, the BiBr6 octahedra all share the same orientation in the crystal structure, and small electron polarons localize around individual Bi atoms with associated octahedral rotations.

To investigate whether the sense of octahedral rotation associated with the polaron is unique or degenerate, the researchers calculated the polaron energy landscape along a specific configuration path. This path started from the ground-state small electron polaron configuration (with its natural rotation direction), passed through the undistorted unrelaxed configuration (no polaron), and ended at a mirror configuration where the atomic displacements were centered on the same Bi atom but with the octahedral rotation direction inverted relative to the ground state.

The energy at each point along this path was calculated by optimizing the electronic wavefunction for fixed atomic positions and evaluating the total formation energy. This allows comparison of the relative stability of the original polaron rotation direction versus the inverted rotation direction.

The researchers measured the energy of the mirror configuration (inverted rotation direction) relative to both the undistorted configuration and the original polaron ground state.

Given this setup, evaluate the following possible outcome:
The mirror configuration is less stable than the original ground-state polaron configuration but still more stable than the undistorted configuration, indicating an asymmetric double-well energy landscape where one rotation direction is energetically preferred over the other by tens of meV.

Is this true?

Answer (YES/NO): NO